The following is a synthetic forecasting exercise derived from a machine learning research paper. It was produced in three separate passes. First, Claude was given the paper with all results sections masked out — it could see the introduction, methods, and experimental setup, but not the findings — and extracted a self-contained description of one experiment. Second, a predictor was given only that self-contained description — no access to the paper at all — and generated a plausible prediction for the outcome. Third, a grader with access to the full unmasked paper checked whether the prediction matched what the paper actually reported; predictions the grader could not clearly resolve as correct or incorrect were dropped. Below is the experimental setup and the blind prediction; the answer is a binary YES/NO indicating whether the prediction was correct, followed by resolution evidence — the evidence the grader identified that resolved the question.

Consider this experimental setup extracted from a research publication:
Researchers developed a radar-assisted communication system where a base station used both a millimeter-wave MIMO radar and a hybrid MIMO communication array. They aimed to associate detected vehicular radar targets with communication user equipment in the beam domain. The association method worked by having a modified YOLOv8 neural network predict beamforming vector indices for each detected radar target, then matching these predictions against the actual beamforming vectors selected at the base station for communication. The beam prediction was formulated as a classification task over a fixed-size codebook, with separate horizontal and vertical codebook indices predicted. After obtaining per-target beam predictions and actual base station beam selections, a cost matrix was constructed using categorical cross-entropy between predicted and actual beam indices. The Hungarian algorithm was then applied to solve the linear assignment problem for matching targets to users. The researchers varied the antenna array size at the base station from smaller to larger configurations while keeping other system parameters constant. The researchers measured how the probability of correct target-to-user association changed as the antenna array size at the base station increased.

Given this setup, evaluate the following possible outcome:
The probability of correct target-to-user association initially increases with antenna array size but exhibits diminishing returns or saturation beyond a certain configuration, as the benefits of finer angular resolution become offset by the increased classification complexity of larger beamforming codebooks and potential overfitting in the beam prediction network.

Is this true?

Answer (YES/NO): NO